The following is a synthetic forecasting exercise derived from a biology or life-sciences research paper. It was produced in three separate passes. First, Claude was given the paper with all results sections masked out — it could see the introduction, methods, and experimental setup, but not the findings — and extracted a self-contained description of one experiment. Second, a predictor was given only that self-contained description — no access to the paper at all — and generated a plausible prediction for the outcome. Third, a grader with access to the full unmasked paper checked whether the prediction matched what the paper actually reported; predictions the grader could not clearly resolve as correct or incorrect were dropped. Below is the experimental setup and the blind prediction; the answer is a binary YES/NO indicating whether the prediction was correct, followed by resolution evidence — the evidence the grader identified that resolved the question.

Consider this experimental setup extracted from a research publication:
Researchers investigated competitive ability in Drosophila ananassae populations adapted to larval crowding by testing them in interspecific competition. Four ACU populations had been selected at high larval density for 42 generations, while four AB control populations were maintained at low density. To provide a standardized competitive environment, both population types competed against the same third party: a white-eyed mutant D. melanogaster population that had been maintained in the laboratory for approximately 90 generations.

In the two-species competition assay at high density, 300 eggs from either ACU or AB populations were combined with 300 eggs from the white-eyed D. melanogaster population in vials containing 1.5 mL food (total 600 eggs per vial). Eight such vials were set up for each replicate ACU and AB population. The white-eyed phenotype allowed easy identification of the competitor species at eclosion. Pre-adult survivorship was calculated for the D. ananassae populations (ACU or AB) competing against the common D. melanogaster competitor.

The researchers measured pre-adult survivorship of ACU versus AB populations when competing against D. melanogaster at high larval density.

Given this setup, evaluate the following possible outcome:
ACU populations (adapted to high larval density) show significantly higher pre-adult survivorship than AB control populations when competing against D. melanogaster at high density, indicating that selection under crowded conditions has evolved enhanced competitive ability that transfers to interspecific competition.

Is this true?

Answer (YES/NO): YES